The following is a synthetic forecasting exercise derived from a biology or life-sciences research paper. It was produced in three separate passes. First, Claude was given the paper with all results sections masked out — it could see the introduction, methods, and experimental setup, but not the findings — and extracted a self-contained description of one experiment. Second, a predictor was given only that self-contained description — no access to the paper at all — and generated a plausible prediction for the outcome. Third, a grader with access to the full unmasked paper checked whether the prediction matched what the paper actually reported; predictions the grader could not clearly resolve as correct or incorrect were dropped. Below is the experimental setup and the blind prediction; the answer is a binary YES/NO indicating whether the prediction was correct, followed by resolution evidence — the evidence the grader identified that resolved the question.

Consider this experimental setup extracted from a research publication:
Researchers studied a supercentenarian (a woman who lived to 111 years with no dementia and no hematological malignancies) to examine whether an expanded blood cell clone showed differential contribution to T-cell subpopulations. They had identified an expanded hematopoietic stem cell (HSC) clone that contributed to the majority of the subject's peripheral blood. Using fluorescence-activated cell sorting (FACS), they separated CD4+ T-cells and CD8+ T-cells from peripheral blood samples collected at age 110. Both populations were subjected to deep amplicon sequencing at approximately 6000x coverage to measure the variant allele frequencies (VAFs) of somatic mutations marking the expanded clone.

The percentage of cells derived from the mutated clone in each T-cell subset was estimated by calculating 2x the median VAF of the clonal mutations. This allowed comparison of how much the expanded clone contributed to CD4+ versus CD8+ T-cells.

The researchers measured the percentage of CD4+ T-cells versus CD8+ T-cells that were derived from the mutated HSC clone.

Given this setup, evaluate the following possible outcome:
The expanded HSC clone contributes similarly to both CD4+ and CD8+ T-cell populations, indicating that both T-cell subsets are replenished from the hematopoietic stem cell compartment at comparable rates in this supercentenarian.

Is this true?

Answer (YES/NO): NO